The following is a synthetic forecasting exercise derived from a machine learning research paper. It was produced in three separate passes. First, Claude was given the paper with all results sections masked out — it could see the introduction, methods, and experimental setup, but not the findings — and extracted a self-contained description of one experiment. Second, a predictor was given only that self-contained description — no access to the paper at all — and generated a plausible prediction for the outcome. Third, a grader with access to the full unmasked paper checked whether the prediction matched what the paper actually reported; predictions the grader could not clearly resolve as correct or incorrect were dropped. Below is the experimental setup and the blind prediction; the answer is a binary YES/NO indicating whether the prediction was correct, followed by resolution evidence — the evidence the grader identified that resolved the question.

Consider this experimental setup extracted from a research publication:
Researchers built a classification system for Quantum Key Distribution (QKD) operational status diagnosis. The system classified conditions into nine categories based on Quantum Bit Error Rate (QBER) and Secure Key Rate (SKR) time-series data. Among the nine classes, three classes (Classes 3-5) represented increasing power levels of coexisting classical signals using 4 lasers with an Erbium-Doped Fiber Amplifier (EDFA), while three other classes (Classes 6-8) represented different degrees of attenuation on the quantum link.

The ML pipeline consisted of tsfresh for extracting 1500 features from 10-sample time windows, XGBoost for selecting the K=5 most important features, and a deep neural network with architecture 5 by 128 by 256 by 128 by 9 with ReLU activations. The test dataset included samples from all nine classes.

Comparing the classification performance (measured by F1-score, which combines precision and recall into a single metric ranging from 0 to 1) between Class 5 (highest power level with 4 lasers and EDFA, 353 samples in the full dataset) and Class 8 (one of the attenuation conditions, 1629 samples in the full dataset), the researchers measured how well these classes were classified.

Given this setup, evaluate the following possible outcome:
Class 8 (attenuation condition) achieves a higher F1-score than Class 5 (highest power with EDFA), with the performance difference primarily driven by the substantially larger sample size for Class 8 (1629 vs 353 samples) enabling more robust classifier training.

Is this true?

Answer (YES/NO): NO